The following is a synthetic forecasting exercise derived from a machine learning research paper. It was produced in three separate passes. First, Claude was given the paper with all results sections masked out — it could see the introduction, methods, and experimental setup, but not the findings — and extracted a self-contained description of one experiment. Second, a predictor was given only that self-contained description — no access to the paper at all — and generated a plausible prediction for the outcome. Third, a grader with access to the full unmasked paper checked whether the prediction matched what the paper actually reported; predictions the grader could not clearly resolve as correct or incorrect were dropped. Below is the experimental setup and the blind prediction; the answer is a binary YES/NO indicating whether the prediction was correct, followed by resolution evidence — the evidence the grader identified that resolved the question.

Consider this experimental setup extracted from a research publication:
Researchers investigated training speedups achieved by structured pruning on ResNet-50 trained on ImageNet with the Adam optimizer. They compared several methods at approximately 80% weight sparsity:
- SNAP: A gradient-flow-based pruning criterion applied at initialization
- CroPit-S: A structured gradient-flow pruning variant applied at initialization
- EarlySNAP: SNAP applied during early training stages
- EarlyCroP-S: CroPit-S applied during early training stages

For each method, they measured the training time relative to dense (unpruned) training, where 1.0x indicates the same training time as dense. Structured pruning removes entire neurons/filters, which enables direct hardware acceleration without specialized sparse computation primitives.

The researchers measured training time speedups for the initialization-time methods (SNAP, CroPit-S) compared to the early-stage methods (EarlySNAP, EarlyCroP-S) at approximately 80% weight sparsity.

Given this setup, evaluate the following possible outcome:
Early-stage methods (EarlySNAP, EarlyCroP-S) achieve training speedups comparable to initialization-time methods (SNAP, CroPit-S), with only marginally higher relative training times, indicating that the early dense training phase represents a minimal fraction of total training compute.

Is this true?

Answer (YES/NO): NO